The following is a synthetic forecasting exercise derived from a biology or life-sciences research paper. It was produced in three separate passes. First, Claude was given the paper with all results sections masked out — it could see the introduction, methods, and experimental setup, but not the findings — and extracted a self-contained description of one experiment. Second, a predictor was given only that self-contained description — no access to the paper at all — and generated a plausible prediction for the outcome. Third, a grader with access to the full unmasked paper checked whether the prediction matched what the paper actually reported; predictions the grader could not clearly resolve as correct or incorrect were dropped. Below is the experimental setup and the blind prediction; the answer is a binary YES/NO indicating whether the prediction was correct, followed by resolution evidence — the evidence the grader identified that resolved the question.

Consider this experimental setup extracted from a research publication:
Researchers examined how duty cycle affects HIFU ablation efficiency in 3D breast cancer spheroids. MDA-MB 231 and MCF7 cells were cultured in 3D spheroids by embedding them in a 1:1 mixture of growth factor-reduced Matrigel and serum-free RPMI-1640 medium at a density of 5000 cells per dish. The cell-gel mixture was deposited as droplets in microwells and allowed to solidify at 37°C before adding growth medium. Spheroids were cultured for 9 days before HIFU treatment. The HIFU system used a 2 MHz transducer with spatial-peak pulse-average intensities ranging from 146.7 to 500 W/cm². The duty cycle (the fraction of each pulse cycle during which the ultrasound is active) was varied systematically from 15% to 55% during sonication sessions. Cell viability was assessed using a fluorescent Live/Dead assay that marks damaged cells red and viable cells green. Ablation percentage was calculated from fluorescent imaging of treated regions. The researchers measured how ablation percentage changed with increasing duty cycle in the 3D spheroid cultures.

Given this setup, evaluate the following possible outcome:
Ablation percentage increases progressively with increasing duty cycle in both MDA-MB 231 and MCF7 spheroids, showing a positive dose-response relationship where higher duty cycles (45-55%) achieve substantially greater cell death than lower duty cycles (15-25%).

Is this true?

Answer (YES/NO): YES